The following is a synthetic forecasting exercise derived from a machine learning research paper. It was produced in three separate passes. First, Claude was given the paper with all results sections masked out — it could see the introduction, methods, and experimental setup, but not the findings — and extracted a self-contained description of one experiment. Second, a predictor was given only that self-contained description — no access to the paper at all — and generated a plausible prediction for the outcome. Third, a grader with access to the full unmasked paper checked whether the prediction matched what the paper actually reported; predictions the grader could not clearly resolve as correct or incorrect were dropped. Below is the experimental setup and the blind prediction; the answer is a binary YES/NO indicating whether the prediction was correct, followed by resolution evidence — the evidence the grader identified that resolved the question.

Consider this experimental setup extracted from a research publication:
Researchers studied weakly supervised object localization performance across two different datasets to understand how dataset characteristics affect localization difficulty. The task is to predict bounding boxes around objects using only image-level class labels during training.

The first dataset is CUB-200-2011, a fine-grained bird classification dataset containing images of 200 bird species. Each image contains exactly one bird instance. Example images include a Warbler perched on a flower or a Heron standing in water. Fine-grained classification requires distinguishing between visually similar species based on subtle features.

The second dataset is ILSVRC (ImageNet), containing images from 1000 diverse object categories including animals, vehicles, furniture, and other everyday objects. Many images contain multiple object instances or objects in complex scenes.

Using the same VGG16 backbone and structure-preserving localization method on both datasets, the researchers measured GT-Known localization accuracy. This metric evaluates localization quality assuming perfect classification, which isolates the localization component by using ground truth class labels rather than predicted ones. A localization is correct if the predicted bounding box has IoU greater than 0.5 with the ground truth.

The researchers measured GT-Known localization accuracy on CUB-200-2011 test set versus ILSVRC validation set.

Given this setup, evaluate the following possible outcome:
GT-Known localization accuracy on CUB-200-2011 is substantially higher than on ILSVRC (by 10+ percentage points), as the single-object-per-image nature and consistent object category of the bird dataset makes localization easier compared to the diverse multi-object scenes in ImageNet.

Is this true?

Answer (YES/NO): YES